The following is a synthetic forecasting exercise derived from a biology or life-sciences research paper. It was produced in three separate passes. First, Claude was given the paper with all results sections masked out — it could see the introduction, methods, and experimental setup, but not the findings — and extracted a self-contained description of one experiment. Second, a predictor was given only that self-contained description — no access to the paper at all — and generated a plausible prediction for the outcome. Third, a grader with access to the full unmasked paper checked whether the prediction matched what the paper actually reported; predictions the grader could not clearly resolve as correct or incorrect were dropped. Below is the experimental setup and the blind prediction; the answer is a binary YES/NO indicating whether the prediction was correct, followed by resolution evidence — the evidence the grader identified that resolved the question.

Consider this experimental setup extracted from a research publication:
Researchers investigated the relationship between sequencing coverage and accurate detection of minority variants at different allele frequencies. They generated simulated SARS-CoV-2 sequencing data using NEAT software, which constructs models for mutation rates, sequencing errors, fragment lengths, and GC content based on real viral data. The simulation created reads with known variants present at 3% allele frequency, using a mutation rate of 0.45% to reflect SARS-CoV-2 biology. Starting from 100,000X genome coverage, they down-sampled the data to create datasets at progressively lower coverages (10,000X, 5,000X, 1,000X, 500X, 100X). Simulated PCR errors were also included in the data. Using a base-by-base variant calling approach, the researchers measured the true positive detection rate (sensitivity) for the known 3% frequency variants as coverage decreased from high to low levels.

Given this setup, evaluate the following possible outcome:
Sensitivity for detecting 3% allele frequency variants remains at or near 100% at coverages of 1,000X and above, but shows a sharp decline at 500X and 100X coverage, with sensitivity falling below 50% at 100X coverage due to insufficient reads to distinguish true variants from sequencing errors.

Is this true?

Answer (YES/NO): NO